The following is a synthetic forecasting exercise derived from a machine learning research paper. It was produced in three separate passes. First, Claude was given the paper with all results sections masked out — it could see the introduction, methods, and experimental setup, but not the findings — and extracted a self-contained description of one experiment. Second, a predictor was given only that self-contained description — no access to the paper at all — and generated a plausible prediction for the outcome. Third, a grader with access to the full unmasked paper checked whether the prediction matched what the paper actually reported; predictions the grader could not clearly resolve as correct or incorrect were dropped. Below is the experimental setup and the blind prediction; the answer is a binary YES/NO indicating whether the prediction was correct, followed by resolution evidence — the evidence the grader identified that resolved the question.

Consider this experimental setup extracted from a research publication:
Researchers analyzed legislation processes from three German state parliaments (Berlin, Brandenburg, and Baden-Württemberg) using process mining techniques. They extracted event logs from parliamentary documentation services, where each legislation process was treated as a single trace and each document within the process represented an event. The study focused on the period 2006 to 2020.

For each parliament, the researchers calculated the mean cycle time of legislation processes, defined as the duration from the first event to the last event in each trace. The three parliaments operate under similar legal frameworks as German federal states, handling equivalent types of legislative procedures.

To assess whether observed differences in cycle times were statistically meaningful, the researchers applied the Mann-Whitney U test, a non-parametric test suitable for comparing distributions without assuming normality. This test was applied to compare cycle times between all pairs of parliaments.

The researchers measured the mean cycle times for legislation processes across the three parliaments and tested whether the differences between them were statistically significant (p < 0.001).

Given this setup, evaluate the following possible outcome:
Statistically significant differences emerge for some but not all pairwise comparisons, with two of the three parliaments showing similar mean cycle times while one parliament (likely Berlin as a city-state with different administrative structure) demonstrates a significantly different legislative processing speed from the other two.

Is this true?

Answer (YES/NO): NO